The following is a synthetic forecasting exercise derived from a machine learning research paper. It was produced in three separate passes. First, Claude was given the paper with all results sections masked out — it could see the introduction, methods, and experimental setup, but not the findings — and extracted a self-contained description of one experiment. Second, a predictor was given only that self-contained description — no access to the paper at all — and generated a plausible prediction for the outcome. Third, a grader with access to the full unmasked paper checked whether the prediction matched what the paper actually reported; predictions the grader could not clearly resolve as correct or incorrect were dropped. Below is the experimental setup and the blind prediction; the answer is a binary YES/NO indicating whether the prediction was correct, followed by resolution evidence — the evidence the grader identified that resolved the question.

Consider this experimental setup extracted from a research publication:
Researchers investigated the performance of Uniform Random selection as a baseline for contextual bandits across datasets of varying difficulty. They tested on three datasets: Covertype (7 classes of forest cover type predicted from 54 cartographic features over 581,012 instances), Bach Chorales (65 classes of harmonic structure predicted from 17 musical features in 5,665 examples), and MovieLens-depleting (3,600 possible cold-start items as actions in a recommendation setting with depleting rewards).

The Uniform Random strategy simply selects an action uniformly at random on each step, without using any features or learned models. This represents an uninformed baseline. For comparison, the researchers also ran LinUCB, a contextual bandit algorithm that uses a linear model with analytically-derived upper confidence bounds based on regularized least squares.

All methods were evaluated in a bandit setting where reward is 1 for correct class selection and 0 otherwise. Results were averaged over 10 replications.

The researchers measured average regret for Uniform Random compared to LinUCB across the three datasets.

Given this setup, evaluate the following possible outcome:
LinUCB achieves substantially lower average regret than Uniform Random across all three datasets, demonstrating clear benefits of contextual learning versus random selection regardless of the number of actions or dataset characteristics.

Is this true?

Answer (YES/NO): NO